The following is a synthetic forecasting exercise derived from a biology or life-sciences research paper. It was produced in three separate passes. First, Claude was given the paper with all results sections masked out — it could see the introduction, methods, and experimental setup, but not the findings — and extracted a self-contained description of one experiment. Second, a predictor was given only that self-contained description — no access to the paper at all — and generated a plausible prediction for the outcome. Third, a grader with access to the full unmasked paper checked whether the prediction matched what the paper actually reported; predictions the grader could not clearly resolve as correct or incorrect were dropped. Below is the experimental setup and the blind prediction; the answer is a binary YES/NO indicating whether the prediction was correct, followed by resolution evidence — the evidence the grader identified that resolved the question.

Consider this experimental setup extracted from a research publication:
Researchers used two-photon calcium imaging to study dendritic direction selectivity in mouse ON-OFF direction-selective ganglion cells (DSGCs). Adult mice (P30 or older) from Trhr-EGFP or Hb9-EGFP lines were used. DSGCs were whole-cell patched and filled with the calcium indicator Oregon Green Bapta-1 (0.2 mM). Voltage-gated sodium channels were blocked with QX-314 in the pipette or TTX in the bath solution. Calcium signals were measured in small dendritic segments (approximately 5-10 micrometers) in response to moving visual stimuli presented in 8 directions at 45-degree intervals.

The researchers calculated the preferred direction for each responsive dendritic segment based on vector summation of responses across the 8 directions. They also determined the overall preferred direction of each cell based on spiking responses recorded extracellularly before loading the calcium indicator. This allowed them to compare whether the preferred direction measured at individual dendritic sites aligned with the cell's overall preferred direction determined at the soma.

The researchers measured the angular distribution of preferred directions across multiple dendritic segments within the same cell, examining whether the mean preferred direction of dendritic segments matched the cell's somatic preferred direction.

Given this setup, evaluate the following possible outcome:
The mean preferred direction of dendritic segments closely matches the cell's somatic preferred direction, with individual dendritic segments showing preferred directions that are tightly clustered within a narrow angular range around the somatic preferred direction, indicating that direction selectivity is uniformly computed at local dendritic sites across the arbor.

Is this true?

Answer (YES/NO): NO